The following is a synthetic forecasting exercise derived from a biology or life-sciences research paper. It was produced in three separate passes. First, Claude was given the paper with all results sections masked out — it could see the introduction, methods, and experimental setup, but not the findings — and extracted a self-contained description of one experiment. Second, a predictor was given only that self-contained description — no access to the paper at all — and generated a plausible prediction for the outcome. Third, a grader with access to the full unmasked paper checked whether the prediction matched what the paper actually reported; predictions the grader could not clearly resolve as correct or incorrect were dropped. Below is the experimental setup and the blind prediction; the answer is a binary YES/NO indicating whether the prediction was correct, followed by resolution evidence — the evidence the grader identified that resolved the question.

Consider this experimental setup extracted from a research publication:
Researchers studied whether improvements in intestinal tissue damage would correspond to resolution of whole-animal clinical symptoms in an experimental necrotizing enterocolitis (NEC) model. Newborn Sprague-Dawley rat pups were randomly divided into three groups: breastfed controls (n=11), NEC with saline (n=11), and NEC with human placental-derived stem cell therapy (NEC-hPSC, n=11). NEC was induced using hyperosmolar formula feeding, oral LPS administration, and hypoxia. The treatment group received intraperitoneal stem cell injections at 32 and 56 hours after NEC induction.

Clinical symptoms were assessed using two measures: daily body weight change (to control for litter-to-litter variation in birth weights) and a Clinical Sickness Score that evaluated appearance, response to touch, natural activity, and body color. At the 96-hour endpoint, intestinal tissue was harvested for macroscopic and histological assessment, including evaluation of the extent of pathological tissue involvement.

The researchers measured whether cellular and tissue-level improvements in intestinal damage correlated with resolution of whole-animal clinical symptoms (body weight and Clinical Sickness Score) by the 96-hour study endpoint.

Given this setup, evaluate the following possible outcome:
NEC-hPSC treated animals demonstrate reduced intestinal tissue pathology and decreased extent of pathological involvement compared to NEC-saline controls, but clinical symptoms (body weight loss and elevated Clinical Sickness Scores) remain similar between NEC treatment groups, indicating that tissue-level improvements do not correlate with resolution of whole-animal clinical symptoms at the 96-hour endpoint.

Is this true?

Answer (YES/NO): YES